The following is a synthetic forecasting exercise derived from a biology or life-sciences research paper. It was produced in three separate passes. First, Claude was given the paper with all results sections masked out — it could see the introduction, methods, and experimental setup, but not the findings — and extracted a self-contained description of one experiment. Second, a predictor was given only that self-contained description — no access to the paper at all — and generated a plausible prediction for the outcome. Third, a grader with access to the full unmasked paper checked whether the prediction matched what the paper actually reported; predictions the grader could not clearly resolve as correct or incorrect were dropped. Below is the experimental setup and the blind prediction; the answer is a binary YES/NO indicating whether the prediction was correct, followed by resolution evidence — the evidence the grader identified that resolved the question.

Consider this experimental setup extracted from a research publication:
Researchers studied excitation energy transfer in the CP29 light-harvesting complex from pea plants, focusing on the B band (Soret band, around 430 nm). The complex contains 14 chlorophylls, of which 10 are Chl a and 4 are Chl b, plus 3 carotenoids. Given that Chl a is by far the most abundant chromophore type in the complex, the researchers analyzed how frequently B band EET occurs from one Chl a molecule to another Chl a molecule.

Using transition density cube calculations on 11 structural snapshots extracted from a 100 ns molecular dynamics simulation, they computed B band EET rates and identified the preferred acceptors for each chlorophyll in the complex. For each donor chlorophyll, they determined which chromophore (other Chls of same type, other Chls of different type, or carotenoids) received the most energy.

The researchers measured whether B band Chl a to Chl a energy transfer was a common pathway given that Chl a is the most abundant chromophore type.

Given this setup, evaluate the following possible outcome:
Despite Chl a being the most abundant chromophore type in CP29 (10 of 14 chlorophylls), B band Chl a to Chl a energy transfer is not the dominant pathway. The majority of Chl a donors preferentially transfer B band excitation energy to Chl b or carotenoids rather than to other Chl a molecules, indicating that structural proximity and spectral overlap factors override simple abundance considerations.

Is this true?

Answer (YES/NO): YES